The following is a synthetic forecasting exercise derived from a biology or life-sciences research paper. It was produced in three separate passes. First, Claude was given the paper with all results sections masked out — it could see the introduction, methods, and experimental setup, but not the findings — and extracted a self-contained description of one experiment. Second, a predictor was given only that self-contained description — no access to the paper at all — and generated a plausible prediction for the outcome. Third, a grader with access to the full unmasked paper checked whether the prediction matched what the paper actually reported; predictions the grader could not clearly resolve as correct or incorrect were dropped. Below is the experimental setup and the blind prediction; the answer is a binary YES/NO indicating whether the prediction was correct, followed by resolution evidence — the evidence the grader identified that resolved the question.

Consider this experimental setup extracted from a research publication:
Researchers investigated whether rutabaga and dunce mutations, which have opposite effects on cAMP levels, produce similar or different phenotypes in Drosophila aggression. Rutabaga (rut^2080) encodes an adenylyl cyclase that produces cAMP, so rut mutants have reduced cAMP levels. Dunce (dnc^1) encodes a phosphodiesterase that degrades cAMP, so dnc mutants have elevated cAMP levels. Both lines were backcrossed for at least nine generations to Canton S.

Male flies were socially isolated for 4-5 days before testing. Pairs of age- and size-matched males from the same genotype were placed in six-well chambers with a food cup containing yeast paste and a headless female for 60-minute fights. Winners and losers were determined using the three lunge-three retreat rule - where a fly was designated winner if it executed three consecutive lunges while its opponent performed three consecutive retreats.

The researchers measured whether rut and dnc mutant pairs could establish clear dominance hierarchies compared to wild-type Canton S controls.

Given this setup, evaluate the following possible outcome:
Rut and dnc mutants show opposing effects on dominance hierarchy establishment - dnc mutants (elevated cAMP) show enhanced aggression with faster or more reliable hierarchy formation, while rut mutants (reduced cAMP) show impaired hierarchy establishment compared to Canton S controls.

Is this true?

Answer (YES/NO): NO